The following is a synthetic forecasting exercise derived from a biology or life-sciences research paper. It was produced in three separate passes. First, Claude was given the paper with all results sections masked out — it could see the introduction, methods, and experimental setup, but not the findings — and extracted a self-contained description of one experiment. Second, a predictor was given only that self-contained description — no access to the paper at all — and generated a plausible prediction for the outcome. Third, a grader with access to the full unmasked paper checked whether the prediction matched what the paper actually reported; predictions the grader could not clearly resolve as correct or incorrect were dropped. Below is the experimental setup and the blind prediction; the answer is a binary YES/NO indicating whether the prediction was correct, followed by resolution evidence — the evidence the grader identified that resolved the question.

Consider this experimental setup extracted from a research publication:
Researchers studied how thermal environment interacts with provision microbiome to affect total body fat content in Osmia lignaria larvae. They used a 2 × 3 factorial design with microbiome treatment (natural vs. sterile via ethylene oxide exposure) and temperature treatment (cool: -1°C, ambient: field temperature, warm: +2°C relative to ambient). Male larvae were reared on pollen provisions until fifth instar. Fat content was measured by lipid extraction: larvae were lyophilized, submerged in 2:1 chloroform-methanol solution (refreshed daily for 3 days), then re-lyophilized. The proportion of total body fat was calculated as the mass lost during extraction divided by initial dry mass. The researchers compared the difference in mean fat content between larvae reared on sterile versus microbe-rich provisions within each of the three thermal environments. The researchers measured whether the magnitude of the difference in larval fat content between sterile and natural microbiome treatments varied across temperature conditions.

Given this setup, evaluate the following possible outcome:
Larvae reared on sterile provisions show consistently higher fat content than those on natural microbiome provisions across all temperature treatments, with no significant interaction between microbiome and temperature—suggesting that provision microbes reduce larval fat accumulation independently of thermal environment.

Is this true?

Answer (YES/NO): NO